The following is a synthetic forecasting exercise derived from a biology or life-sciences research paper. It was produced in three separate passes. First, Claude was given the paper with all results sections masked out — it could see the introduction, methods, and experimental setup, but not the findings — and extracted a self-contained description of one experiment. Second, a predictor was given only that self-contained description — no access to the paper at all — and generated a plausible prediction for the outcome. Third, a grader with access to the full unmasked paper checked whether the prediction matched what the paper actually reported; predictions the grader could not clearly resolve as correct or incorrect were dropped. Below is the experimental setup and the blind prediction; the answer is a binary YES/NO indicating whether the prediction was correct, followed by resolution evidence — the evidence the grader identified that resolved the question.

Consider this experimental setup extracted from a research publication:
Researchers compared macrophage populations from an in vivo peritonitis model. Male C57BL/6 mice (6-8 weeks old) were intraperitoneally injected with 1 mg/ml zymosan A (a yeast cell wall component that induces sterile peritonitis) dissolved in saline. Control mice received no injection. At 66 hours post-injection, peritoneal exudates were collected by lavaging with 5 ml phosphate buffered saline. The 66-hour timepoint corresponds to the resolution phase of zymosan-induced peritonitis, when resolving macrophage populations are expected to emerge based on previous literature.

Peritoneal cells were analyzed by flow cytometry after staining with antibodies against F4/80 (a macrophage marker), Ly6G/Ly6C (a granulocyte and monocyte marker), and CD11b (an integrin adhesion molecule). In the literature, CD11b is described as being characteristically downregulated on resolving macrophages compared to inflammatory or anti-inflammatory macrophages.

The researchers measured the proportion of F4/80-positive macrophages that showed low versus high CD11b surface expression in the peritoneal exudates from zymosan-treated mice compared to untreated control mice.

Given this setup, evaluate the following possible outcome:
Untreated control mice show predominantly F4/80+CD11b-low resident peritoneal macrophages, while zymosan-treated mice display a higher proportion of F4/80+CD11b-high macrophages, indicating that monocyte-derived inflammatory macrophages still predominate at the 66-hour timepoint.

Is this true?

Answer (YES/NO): NO